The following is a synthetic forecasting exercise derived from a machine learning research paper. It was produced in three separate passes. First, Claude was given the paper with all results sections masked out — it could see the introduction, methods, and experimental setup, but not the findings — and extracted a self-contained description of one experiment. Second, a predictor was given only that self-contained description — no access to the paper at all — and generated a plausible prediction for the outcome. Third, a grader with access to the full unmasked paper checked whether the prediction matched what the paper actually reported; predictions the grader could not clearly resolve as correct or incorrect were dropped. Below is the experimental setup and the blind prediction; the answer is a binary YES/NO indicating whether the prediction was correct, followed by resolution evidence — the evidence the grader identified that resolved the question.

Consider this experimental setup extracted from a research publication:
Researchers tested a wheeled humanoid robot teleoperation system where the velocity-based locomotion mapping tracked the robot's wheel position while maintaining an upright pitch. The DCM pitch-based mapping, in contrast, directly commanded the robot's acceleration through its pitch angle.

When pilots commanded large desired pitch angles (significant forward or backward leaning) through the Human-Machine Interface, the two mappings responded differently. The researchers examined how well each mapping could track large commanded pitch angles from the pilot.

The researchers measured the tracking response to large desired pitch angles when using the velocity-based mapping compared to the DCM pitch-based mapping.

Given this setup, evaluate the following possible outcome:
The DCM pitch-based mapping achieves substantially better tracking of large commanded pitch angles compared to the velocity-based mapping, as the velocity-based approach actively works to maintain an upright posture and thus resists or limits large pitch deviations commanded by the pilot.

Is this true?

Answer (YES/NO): YES